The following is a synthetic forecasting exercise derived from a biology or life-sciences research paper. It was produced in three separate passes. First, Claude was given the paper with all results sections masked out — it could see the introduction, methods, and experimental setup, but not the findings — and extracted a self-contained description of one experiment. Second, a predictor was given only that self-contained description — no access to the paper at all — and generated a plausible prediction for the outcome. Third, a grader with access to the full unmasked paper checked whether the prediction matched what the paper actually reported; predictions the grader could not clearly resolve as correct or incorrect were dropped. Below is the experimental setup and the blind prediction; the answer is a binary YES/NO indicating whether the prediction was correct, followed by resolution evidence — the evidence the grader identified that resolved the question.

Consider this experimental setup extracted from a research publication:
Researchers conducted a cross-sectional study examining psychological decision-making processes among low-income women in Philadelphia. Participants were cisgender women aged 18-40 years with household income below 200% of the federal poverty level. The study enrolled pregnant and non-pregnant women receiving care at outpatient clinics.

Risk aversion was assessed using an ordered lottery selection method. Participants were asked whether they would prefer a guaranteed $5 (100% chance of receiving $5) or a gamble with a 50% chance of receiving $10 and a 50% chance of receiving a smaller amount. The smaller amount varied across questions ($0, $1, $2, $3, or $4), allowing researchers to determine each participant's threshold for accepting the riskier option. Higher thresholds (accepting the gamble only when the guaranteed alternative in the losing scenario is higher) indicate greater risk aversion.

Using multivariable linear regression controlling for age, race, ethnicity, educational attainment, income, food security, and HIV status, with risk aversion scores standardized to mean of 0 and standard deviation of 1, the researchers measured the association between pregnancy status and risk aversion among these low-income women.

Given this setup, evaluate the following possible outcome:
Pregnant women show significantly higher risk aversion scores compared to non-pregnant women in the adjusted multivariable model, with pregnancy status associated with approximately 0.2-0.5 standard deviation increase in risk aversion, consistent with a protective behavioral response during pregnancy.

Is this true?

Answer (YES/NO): NO